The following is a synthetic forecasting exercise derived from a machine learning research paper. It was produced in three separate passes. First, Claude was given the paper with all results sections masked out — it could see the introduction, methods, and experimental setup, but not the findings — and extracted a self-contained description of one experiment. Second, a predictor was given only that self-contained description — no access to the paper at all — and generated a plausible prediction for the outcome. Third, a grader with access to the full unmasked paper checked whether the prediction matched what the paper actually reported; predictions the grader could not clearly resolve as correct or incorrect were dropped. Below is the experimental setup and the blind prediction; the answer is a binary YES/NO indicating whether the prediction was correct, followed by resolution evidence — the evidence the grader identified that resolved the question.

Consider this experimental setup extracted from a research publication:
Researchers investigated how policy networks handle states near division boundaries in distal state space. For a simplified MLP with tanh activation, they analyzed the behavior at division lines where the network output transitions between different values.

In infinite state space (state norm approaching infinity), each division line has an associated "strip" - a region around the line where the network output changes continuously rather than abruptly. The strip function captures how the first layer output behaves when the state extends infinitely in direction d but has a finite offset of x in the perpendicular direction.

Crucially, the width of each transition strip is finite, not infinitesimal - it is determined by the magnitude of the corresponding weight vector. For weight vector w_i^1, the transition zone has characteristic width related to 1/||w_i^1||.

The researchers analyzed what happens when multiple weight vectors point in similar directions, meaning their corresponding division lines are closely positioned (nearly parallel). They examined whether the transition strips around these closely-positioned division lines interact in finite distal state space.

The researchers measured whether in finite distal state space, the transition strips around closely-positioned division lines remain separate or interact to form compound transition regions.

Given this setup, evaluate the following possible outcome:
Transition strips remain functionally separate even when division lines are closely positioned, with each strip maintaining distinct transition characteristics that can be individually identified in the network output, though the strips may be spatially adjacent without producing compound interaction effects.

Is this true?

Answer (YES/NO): NO